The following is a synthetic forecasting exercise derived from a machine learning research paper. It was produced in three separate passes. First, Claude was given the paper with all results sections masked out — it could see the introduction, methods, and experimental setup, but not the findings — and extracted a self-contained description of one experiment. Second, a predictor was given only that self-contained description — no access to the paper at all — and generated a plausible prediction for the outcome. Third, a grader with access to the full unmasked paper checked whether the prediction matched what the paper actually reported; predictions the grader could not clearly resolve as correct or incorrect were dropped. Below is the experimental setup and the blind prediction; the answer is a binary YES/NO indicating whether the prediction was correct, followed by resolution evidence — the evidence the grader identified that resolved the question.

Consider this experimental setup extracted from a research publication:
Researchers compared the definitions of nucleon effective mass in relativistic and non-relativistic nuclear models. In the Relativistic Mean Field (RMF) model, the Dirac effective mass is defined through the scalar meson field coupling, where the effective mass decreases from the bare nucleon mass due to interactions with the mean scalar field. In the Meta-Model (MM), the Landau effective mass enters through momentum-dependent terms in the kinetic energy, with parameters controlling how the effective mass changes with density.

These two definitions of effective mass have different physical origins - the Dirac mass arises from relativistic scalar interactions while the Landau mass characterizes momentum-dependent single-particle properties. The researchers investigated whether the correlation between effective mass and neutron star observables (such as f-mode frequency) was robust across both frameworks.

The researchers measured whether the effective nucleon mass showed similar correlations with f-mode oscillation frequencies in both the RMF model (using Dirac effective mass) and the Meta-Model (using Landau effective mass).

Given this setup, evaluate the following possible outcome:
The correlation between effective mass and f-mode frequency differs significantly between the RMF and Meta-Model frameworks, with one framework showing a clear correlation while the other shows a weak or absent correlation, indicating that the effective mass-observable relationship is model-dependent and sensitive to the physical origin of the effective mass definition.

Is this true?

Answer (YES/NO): YES